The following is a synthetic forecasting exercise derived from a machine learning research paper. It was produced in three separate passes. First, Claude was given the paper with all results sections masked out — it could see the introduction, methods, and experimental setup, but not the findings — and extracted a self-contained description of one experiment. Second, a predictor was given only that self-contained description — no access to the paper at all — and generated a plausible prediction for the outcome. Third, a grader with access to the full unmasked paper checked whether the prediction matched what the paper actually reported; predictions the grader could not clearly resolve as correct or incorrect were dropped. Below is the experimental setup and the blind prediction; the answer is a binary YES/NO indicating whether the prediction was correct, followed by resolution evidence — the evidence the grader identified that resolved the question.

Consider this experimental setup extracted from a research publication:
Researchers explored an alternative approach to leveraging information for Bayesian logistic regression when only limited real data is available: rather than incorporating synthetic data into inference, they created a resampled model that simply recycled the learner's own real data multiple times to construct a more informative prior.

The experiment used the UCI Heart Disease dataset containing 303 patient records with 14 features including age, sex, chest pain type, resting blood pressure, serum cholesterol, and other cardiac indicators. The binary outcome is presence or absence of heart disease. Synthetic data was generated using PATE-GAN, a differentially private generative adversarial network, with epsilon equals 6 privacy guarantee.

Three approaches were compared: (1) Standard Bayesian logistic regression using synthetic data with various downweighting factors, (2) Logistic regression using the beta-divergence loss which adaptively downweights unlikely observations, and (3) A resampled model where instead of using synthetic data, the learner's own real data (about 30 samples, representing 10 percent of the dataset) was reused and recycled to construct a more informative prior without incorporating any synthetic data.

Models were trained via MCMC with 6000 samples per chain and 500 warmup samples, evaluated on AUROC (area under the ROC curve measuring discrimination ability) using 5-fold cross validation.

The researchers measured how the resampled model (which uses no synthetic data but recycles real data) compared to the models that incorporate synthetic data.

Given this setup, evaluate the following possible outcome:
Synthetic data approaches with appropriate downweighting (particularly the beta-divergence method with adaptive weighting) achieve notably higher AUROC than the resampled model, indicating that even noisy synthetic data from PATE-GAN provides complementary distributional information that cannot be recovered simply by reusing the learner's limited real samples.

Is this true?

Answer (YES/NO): NO